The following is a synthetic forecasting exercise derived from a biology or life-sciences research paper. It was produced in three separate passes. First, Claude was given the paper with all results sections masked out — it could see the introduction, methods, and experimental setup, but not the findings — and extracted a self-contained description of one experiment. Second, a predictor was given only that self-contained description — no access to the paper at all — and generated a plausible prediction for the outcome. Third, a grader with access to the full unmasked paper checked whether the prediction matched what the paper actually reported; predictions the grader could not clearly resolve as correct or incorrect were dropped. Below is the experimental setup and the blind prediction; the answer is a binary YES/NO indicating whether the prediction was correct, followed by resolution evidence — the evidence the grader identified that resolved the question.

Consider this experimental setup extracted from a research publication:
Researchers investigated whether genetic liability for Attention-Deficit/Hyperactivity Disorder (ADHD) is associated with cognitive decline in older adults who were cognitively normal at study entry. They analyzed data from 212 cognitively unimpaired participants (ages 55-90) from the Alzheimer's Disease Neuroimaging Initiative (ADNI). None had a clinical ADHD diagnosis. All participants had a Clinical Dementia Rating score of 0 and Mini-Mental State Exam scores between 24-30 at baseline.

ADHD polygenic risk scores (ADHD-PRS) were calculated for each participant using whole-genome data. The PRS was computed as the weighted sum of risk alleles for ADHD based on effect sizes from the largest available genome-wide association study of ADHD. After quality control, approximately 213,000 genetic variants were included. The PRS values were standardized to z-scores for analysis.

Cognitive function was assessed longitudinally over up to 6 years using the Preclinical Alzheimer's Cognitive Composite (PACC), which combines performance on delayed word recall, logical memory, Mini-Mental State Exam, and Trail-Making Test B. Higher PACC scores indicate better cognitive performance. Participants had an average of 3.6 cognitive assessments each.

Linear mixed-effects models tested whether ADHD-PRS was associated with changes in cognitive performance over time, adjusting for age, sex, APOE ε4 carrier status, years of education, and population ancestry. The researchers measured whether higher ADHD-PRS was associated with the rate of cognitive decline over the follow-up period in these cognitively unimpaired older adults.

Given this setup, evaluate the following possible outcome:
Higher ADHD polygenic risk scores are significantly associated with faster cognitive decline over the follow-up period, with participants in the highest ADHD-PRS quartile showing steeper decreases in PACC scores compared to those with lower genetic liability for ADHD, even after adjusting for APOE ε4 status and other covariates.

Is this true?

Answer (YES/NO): YES